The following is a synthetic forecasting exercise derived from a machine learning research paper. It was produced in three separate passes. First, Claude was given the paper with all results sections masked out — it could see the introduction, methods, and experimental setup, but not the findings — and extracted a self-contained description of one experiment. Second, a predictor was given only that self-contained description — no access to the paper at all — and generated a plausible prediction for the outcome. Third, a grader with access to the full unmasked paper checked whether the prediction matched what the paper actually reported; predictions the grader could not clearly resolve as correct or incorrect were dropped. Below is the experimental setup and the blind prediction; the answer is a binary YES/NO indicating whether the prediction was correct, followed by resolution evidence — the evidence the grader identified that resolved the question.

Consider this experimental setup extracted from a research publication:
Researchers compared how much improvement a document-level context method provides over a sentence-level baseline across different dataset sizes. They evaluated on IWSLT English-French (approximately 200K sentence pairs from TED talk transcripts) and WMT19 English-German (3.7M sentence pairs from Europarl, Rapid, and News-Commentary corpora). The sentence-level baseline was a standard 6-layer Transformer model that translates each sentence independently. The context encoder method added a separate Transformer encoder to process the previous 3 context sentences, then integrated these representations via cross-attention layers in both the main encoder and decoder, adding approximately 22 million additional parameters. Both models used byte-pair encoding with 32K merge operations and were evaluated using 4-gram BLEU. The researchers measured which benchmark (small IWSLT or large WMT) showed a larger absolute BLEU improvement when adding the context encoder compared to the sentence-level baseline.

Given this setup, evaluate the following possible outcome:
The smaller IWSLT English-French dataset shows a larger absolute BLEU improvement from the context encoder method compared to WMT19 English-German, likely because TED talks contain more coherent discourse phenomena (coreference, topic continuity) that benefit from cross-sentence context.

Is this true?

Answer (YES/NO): YES